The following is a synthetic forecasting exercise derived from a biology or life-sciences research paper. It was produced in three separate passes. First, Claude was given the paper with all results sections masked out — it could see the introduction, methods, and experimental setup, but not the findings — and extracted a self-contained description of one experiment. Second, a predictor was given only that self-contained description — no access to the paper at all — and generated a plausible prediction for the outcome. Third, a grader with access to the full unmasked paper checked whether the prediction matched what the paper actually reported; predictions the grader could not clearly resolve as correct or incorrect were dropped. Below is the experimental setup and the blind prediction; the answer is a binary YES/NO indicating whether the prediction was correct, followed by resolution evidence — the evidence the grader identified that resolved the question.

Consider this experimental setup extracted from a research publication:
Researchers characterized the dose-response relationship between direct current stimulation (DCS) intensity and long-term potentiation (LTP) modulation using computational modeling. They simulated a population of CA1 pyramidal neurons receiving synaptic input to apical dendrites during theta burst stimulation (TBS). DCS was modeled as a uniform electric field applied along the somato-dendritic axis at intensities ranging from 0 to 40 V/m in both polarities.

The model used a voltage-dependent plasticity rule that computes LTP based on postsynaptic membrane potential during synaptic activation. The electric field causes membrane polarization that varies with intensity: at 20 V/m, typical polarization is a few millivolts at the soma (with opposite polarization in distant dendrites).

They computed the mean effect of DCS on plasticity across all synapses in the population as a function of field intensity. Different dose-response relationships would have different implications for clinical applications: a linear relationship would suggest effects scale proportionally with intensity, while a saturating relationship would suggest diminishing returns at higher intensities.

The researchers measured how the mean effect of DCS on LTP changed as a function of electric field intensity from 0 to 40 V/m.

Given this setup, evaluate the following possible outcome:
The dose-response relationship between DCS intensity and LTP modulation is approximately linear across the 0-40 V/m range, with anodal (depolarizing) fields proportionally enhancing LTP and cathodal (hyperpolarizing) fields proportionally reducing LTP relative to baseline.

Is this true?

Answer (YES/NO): NO